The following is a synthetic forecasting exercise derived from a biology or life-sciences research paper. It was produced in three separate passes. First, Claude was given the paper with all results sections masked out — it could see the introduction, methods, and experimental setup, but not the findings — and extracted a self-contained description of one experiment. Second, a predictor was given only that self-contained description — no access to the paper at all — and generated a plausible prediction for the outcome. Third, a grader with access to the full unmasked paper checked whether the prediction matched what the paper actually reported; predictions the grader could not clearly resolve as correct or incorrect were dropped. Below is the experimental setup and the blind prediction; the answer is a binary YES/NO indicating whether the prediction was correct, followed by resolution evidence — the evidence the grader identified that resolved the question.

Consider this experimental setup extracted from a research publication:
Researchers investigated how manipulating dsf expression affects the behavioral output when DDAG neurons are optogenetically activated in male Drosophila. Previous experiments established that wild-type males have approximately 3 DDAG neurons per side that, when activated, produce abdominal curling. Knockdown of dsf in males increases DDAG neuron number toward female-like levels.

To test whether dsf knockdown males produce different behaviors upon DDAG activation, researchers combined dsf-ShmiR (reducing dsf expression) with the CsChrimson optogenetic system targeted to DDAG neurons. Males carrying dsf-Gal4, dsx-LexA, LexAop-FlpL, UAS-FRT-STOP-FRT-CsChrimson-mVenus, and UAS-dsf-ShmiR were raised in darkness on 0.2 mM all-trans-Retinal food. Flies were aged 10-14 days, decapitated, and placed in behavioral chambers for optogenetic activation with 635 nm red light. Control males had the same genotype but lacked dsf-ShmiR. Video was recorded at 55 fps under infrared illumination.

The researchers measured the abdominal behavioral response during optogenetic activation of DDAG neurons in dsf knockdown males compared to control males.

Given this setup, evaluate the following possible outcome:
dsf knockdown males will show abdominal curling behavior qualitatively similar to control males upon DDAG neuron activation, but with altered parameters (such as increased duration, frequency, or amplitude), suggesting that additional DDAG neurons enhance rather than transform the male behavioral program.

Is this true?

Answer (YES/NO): NO